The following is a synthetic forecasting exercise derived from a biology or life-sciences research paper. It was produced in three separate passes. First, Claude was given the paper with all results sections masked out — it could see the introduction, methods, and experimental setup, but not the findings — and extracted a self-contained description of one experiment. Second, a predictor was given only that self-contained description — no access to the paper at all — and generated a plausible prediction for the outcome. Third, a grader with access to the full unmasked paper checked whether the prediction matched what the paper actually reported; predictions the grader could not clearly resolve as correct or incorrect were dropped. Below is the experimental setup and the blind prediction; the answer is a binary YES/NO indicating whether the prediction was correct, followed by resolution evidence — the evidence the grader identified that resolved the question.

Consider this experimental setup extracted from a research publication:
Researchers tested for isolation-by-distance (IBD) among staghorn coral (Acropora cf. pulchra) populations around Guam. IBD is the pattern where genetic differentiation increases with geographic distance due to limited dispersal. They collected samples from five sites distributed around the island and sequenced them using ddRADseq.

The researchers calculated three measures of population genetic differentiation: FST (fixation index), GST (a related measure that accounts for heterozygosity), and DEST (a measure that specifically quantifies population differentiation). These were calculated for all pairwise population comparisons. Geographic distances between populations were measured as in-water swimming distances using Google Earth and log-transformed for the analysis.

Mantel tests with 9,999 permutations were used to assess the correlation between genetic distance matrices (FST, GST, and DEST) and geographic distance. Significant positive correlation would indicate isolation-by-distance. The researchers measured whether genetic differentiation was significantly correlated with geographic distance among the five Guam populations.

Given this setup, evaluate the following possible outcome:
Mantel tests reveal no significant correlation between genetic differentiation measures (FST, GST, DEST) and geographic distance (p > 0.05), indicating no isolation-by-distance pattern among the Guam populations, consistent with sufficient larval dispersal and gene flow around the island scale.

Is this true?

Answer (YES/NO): NO